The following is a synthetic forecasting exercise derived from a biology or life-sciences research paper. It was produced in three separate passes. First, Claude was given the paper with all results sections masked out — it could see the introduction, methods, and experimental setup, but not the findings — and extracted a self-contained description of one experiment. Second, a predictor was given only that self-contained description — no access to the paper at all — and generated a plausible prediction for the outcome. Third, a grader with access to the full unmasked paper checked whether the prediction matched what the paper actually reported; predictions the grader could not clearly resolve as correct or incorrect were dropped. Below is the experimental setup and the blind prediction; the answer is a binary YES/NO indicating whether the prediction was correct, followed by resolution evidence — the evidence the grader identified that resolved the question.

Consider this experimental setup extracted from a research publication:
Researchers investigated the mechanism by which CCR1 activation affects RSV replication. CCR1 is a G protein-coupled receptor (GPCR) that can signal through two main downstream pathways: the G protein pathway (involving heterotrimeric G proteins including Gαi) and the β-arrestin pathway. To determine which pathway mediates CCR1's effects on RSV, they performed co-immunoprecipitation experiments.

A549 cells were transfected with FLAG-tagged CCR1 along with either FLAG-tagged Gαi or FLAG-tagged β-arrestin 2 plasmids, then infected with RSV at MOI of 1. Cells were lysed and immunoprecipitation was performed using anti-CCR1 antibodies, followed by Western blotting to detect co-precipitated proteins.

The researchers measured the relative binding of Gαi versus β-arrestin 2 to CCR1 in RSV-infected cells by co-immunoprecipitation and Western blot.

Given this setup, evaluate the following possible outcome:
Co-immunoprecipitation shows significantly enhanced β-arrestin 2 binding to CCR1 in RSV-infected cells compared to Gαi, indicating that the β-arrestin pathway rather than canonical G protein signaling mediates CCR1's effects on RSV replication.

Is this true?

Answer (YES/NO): NO